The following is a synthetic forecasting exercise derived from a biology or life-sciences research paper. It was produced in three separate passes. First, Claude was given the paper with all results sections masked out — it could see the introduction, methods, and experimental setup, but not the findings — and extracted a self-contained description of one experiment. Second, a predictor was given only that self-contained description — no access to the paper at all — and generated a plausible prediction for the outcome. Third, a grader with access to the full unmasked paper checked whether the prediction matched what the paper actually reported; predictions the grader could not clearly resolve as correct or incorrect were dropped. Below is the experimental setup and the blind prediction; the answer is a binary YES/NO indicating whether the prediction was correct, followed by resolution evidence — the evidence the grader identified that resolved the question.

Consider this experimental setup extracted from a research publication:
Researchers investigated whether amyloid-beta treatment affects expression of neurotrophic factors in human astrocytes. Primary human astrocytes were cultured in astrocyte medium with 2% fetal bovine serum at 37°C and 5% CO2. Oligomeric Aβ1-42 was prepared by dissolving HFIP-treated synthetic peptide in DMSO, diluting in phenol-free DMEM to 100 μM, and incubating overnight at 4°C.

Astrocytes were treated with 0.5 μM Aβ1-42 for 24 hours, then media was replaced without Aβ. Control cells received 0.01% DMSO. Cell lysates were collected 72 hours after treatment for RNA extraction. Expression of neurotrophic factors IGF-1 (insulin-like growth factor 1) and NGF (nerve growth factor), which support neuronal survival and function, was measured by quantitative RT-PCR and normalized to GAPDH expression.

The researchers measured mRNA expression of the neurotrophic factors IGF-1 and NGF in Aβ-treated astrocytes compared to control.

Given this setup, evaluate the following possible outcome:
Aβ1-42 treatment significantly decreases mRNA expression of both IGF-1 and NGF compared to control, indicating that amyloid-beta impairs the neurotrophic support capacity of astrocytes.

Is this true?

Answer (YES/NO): YES